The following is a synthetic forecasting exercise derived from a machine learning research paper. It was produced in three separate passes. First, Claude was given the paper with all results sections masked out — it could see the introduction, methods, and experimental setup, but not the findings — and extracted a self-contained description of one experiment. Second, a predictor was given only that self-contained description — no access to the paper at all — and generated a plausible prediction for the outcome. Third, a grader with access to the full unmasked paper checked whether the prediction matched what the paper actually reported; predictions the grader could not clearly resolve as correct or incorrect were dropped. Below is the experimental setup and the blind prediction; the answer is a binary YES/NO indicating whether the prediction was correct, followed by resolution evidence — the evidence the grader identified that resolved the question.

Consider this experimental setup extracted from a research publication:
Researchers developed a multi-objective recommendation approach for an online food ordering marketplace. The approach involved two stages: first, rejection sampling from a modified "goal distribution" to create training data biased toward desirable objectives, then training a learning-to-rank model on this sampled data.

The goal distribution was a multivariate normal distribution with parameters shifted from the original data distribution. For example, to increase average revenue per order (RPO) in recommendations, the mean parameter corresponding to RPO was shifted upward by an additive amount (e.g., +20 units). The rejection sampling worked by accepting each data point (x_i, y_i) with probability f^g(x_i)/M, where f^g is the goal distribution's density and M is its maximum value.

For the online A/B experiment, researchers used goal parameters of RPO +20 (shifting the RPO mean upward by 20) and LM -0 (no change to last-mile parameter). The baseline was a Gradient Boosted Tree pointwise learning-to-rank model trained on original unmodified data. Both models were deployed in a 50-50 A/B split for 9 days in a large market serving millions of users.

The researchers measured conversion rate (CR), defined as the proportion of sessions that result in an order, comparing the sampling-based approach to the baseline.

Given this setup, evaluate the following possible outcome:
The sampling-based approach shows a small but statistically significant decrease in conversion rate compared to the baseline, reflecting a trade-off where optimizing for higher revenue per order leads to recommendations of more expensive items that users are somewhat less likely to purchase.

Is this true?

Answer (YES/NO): NO